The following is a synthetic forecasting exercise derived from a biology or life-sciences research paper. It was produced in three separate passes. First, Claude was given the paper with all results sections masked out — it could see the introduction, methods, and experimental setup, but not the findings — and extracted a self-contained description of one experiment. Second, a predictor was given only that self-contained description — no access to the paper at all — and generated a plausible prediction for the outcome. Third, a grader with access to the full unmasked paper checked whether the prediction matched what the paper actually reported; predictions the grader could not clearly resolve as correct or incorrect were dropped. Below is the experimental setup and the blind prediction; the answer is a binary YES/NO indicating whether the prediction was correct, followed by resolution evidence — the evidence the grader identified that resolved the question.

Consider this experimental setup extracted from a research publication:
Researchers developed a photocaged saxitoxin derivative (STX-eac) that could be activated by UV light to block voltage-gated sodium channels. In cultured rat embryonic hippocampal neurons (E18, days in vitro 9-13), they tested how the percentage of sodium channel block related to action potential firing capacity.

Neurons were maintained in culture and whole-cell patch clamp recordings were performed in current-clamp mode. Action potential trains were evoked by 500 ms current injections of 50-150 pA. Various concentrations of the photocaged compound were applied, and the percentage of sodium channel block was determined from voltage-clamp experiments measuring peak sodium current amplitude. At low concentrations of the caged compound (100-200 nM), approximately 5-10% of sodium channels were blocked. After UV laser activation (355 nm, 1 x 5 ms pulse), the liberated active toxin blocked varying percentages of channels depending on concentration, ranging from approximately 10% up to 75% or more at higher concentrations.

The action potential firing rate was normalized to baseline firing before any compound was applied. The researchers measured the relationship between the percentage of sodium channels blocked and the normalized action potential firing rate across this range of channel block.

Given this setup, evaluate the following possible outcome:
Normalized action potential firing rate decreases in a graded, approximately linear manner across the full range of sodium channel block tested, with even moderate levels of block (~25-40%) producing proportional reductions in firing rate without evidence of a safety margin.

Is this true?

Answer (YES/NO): NO